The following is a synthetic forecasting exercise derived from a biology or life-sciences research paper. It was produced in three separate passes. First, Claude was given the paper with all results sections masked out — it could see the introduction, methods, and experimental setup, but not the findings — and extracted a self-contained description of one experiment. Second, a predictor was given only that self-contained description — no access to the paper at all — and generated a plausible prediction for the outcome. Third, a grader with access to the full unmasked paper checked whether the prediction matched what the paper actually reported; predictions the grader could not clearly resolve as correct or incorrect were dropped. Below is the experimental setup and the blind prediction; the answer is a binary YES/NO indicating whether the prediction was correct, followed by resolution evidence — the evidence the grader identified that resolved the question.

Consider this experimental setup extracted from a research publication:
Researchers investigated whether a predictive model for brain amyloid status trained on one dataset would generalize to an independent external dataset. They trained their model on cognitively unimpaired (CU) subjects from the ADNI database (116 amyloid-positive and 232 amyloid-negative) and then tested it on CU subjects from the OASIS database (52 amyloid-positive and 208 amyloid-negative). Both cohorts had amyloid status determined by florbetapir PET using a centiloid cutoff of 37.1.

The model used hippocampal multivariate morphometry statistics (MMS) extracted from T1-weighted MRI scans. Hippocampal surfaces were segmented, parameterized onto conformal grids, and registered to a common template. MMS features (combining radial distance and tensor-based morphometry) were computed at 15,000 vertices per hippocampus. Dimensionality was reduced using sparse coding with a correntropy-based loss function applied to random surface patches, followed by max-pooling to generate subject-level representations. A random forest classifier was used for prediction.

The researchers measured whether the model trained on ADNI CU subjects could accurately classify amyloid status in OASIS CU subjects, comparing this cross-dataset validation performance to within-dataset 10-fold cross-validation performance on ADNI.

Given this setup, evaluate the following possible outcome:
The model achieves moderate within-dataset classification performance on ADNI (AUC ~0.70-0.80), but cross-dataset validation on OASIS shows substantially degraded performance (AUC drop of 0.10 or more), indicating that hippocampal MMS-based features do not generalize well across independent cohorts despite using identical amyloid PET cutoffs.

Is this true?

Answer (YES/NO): NO